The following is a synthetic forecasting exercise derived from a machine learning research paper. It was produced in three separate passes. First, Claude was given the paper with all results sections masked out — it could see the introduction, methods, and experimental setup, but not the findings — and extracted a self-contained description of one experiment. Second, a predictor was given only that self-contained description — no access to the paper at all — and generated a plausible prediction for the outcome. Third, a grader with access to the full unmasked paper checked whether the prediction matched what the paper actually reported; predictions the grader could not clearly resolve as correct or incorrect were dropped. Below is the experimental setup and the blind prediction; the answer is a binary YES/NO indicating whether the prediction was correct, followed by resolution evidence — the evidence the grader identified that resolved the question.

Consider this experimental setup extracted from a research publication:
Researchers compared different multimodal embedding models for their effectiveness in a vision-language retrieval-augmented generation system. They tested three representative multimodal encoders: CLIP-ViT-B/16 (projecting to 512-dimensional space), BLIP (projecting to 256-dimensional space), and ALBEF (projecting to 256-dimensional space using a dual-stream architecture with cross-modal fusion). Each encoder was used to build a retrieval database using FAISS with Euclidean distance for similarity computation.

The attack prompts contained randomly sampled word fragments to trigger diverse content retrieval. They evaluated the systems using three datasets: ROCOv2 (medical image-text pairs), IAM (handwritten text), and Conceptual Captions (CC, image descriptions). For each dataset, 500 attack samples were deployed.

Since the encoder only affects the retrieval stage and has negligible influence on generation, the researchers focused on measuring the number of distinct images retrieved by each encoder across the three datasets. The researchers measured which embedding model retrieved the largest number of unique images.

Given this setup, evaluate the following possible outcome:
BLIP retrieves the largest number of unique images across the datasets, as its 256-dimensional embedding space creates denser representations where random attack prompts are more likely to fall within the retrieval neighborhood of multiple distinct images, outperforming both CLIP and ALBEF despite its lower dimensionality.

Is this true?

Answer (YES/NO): YES